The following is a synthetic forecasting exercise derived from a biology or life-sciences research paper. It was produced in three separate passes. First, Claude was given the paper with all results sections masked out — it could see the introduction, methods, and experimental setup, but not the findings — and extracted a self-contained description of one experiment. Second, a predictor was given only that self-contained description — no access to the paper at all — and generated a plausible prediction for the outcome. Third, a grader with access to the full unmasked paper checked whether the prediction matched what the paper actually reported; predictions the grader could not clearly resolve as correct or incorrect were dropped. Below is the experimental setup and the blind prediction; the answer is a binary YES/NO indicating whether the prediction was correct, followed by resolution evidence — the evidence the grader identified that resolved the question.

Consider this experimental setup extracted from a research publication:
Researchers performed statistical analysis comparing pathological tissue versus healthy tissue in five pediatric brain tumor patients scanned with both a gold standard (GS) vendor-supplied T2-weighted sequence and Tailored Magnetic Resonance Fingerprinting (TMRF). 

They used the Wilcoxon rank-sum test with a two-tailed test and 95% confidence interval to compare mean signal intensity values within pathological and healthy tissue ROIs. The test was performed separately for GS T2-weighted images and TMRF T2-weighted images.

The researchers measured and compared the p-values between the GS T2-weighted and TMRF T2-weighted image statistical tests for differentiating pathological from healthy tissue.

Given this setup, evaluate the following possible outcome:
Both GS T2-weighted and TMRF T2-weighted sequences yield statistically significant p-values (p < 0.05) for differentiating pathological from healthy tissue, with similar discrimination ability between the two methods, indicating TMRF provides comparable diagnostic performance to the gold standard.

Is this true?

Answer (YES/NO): NO